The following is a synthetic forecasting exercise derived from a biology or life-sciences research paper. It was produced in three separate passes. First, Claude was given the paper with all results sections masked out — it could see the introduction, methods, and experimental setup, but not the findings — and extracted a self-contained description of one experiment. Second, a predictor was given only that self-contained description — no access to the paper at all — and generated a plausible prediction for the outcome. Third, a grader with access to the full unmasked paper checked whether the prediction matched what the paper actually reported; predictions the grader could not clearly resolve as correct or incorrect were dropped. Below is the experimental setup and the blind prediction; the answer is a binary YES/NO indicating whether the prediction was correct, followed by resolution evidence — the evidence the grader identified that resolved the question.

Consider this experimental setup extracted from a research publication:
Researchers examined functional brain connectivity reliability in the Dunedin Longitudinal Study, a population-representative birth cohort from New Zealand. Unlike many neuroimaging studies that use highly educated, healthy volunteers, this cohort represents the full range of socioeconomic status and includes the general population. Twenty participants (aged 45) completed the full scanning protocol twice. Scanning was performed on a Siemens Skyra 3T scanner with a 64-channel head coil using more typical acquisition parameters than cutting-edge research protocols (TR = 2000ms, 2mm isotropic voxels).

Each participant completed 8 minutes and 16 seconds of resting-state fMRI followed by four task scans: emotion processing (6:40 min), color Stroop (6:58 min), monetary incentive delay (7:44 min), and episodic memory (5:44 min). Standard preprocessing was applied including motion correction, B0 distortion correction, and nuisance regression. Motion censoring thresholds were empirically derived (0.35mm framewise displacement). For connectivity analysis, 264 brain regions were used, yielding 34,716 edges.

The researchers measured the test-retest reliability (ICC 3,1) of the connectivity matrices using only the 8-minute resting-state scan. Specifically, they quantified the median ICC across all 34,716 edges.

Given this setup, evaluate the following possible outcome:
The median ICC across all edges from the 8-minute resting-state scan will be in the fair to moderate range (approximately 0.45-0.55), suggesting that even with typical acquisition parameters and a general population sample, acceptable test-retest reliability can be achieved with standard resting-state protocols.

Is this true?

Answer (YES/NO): NO